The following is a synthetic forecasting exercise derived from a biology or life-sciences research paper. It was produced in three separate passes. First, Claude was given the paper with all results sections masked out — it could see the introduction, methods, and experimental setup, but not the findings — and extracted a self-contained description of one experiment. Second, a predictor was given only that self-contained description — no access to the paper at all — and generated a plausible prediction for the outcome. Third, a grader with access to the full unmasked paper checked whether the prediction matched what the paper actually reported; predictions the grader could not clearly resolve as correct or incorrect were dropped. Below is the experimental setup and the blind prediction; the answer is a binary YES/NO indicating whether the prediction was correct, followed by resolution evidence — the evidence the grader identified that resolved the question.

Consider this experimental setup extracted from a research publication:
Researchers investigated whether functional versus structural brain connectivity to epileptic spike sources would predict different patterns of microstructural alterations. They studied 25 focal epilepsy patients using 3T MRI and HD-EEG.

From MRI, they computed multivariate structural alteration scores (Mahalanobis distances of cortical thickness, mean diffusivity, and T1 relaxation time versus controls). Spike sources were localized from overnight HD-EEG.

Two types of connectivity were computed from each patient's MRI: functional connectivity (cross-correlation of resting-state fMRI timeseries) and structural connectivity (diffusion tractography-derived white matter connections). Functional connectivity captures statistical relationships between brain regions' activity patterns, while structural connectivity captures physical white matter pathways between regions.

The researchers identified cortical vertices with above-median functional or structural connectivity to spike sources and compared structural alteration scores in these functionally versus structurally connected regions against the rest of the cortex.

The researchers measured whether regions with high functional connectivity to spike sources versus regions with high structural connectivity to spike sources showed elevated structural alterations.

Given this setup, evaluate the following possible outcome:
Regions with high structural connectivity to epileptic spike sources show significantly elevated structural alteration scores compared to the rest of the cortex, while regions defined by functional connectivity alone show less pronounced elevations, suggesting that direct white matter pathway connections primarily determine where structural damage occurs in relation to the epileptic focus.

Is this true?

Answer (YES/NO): NO